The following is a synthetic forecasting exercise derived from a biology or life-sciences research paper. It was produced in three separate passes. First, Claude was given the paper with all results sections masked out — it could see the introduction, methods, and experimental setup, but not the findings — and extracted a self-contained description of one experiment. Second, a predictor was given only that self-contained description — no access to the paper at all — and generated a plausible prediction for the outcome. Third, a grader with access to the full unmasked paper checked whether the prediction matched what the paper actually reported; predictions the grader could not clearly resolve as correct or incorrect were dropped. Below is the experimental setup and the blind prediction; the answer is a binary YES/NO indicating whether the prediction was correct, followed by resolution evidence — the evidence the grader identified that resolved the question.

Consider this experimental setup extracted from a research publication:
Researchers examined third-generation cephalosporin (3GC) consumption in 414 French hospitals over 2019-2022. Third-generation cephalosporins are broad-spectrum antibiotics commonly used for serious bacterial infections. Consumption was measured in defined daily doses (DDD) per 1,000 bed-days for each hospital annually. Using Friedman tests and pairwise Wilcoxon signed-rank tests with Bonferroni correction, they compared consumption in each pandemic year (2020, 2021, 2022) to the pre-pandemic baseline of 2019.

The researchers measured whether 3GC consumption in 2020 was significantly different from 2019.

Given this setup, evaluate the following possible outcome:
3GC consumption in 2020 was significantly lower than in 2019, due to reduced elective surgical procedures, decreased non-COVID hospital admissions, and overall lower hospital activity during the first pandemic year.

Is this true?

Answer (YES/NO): NO